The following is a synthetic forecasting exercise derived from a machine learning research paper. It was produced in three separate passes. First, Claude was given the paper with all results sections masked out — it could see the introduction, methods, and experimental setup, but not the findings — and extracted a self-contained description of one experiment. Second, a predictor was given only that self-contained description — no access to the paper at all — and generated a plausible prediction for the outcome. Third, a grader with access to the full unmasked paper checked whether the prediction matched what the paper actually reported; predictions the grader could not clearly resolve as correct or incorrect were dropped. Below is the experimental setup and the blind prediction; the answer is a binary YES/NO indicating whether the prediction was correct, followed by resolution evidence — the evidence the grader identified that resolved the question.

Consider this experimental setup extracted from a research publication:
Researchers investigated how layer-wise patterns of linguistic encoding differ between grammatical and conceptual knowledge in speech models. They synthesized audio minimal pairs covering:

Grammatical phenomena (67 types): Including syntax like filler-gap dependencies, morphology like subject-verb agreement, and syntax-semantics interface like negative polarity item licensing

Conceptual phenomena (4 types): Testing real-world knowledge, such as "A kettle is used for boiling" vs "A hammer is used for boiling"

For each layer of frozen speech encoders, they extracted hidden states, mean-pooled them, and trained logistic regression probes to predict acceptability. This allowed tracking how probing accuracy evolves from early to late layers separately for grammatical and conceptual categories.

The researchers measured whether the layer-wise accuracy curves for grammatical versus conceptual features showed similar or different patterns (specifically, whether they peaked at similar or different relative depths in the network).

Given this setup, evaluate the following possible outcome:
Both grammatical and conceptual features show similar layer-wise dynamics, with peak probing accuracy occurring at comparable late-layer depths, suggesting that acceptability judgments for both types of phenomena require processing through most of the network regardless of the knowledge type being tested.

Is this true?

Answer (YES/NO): NO